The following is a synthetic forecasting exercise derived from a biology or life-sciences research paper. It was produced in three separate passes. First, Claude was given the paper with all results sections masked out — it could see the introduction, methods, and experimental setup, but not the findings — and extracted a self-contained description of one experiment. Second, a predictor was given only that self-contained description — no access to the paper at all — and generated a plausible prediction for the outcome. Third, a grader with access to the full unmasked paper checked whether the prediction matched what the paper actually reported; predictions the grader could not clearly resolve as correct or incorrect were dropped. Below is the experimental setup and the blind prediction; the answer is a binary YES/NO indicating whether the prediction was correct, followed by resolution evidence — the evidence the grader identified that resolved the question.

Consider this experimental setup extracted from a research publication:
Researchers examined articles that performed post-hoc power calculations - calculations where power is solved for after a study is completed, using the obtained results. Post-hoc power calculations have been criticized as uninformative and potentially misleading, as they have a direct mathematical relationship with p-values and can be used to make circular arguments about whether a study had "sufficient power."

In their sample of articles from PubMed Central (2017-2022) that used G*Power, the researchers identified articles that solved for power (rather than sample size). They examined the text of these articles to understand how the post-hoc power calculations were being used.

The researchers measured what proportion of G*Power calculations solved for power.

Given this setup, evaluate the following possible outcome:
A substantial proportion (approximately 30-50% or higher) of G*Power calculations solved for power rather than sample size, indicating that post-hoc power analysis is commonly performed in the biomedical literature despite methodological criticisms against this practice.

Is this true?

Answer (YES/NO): NO